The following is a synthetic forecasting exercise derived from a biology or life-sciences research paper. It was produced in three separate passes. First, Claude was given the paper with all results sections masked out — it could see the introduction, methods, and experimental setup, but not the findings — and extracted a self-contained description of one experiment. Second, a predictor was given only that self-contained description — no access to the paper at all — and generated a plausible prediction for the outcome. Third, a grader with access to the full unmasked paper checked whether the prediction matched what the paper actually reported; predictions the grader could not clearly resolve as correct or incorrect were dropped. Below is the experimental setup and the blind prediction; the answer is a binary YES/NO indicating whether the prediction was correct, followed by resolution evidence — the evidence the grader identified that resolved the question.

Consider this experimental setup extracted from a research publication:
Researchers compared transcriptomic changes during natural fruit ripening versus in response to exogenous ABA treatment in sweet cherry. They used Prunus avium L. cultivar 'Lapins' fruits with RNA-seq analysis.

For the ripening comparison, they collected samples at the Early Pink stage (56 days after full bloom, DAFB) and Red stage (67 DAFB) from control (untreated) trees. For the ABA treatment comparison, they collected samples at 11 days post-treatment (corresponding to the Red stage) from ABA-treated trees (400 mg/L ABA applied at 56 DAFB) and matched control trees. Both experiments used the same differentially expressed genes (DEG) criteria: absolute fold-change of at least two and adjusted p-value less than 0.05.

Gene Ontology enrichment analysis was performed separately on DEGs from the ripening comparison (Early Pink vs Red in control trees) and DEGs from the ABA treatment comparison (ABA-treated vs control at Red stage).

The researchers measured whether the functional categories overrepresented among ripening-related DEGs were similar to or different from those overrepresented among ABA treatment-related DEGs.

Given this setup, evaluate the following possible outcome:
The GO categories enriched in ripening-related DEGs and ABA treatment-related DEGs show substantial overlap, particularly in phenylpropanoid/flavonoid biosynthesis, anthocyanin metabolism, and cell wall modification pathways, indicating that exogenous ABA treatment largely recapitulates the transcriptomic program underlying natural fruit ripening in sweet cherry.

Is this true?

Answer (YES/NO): NO